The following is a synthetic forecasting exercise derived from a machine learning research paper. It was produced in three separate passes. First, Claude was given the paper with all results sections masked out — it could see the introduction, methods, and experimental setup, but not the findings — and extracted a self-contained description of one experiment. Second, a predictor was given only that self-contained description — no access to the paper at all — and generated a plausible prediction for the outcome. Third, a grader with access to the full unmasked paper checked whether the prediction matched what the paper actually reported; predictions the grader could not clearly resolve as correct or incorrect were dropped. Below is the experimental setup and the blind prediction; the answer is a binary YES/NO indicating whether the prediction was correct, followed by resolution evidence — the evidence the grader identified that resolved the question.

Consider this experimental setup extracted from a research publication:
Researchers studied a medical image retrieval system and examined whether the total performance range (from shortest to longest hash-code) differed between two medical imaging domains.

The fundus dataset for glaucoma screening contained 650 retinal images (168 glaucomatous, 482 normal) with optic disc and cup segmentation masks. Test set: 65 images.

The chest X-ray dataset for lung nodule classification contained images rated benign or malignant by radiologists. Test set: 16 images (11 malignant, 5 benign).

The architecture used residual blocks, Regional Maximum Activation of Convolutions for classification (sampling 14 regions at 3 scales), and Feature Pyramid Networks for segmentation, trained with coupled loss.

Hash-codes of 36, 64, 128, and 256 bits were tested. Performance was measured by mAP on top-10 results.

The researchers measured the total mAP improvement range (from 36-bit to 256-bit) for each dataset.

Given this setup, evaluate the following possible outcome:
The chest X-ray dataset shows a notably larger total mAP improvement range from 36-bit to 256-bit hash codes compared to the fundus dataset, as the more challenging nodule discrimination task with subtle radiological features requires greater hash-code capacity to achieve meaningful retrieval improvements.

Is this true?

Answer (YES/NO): NO